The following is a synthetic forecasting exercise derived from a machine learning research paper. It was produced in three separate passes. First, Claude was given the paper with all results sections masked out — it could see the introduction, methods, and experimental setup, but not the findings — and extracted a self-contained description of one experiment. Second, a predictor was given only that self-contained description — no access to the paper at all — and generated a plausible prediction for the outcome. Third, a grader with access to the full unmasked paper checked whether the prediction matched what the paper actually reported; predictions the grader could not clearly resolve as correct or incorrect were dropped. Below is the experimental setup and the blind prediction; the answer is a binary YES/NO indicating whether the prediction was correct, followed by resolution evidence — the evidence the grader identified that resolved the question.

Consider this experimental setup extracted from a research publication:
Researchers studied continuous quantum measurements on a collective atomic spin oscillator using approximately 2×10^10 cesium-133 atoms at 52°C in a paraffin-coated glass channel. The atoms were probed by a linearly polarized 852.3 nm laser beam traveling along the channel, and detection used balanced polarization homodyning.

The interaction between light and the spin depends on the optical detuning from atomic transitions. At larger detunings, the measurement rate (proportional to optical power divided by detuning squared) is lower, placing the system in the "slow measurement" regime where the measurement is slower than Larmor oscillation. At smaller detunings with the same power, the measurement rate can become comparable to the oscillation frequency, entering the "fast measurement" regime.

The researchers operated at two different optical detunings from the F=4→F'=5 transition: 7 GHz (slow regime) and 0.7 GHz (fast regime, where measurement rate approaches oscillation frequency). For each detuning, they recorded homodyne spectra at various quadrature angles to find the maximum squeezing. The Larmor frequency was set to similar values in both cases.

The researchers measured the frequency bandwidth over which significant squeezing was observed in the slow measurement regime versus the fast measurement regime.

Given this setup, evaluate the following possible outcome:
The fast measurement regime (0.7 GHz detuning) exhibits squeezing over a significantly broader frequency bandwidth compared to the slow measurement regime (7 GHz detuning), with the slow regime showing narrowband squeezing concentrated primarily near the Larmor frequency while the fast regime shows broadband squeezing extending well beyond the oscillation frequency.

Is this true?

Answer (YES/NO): YES